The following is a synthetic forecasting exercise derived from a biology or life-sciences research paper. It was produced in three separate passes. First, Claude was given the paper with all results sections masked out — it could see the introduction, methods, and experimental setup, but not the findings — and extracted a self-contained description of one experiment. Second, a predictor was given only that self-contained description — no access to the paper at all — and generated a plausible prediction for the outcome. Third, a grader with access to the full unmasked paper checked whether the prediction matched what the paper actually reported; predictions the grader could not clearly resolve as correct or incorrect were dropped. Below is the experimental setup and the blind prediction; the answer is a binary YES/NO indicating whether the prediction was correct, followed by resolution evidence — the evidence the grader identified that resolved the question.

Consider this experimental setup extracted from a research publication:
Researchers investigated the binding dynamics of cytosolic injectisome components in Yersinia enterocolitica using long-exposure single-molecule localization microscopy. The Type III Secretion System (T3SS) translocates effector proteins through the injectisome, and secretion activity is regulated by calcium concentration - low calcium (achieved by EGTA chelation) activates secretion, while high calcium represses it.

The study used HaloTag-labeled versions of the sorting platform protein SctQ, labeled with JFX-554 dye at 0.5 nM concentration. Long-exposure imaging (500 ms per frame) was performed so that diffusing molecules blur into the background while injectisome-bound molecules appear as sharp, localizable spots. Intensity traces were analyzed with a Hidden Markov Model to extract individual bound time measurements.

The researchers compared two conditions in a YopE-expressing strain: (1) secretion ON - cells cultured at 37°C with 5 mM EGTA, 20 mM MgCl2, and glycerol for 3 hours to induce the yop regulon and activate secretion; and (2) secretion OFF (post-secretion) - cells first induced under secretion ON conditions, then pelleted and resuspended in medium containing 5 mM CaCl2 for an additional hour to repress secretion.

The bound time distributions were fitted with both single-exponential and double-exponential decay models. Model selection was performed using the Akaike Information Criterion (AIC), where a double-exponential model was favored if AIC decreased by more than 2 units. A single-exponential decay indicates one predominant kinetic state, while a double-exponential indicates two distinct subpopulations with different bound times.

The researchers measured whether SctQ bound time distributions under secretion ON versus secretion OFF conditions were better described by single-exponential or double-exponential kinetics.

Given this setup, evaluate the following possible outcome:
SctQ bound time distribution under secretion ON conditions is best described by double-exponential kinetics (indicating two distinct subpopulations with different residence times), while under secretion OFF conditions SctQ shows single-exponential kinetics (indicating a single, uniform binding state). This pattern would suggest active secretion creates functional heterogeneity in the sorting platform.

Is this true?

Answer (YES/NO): YES